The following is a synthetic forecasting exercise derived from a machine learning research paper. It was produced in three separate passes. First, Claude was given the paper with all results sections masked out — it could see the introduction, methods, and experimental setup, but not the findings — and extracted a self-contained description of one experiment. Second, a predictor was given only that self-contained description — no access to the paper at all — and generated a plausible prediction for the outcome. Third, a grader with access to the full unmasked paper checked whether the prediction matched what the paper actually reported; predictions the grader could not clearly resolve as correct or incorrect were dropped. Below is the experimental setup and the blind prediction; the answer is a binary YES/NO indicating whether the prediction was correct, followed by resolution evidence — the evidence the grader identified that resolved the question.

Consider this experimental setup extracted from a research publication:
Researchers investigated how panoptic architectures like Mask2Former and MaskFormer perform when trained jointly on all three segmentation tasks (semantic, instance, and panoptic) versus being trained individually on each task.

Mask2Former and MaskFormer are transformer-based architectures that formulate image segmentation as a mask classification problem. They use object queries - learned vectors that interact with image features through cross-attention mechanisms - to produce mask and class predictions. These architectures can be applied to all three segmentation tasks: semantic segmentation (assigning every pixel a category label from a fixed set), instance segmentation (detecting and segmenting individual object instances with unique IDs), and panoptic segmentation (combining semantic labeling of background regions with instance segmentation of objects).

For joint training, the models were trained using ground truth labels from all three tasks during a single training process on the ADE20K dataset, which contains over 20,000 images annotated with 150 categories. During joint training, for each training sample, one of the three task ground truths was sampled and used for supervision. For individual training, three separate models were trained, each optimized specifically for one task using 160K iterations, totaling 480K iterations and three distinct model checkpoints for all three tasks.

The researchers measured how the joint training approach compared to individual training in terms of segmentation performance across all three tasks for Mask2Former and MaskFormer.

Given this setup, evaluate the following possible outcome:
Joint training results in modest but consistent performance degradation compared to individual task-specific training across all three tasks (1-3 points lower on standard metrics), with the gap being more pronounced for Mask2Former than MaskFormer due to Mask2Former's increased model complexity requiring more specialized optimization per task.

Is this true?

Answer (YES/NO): NO